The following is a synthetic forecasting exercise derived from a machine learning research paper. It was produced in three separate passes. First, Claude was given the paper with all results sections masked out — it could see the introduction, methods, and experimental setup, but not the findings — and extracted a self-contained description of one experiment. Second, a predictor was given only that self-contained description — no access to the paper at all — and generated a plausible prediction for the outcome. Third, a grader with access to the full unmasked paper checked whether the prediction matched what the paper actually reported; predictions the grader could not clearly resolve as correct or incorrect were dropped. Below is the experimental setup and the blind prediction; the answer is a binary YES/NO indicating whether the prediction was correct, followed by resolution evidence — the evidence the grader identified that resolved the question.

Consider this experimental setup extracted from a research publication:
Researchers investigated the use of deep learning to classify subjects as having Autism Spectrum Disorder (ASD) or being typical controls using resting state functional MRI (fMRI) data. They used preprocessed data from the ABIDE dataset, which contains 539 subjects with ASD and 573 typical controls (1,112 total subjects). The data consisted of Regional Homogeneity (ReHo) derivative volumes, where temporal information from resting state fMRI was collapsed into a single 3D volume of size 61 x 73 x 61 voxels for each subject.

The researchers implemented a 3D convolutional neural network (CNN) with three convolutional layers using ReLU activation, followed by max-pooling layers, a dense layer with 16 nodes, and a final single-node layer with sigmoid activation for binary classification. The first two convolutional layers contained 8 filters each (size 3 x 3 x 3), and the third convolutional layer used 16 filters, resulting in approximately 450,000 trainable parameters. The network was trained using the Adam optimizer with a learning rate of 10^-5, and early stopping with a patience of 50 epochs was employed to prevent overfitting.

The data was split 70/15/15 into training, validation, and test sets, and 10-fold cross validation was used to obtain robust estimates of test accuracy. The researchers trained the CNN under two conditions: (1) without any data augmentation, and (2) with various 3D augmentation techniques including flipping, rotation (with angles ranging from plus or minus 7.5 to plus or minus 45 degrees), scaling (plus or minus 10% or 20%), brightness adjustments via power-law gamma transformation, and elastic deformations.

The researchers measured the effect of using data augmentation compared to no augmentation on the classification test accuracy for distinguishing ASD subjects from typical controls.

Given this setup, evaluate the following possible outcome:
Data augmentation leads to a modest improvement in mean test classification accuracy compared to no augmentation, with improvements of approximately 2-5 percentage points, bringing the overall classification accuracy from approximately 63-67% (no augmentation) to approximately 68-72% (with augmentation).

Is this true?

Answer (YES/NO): NO